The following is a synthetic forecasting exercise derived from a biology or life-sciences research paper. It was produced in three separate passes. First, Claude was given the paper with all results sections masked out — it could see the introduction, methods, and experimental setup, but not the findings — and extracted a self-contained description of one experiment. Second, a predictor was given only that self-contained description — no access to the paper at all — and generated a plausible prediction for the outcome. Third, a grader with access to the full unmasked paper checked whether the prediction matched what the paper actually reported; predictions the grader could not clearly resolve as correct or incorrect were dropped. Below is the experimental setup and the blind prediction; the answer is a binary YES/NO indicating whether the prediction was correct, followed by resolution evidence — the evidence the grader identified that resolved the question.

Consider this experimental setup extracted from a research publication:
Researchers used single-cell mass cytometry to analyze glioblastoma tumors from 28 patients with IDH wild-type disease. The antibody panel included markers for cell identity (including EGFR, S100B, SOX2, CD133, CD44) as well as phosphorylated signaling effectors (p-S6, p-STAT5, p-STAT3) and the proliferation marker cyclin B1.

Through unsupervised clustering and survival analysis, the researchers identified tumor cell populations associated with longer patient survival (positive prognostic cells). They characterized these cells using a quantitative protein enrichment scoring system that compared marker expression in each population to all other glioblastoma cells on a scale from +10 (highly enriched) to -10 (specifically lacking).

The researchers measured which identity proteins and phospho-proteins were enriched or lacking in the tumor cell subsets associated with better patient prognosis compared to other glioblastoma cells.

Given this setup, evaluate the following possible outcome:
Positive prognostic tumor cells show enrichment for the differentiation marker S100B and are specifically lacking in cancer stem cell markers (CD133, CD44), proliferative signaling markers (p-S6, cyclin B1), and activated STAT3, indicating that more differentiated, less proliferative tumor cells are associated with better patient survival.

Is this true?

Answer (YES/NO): NO